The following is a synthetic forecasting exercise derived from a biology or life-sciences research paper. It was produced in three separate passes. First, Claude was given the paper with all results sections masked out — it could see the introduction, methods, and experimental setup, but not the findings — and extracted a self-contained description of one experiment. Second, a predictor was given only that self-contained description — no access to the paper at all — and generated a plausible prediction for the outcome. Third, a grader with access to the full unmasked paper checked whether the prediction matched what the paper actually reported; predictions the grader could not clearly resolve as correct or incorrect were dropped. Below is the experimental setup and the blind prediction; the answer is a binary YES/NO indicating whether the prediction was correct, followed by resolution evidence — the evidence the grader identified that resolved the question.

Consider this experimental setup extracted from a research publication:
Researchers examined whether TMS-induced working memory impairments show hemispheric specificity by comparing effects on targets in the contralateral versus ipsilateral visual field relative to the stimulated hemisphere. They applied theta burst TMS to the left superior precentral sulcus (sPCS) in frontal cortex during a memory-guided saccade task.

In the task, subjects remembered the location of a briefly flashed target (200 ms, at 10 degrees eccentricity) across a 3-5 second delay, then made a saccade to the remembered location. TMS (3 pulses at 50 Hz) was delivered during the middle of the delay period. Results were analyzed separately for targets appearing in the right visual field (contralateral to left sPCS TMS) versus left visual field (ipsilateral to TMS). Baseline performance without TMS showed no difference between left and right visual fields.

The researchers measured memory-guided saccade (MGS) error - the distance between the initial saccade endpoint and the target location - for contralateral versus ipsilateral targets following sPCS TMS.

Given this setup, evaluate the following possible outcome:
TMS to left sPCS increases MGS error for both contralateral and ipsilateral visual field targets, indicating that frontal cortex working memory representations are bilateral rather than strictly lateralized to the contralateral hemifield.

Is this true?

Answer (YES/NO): YES